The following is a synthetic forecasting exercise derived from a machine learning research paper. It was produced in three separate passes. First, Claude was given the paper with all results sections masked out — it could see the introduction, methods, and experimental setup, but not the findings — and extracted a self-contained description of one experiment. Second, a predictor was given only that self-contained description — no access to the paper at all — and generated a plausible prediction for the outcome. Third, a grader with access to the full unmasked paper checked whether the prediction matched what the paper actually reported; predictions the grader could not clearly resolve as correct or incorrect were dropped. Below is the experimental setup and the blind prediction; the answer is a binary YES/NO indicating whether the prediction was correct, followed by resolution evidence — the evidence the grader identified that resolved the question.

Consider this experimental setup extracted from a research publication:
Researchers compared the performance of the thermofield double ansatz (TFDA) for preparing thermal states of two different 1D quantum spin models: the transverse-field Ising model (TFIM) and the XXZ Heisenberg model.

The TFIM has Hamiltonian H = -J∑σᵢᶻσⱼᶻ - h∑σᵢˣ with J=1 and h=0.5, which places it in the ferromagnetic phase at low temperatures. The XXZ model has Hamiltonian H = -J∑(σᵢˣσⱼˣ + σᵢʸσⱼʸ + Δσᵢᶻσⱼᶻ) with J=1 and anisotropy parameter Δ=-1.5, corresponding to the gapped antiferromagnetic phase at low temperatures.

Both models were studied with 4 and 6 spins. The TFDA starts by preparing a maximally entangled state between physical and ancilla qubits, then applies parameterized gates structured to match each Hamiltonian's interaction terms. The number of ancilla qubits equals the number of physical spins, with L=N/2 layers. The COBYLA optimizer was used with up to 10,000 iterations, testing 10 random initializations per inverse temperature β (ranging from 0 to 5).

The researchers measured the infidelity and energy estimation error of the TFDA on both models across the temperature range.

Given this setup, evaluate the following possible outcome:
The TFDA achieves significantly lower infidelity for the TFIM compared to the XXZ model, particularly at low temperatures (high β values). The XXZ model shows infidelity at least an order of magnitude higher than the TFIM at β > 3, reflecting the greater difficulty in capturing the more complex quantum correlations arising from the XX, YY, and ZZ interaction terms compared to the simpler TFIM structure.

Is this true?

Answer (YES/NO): NO